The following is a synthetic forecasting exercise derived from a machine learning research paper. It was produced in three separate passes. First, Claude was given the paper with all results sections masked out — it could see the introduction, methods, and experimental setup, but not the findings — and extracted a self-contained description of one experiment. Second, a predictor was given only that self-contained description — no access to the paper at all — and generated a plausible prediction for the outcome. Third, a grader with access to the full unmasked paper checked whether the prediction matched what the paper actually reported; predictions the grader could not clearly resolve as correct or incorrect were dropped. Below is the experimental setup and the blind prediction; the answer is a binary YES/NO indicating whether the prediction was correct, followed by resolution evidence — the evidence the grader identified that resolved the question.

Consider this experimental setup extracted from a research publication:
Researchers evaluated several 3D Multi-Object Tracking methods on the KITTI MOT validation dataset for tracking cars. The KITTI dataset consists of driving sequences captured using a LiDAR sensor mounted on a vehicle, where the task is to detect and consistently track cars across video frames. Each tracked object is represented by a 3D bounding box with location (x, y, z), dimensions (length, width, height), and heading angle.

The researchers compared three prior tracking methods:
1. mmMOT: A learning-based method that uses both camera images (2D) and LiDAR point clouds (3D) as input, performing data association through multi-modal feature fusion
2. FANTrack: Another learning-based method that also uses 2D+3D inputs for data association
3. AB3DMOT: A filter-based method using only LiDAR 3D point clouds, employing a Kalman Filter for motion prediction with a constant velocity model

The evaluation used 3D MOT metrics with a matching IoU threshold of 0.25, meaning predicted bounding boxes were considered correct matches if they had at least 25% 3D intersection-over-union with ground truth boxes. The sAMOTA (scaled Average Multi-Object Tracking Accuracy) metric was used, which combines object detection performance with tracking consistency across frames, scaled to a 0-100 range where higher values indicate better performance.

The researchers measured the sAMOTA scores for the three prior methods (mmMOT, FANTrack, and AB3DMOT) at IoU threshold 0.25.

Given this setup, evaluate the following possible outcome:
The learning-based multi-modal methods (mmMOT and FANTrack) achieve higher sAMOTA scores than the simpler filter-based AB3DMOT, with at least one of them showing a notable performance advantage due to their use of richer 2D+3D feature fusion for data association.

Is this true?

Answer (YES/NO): NO